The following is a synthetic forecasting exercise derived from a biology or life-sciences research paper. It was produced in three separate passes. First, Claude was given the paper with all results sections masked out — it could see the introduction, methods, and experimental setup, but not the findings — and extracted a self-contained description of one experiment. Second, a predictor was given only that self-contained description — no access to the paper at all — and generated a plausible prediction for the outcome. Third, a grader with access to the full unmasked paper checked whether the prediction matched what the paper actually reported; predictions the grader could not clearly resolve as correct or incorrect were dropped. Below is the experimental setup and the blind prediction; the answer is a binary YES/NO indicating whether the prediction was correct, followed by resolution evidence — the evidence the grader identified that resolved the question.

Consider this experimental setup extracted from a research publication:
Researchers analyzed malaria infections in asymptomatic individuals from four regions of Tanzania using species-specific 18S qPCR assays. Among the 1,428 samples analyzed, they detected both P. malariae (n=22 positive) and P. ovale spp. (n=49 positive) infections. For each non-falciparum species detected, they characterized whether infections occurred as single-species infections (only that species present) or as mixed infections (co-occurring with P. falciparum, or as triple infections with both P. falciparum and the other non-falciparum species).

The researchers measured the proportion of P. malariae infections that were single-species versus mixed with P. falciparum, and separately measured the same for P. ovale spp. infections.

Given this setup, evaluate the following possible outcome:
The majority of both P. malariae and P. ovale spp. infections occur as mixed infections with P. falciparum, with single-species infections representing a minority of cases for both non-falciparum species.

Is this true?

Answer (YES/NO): NO